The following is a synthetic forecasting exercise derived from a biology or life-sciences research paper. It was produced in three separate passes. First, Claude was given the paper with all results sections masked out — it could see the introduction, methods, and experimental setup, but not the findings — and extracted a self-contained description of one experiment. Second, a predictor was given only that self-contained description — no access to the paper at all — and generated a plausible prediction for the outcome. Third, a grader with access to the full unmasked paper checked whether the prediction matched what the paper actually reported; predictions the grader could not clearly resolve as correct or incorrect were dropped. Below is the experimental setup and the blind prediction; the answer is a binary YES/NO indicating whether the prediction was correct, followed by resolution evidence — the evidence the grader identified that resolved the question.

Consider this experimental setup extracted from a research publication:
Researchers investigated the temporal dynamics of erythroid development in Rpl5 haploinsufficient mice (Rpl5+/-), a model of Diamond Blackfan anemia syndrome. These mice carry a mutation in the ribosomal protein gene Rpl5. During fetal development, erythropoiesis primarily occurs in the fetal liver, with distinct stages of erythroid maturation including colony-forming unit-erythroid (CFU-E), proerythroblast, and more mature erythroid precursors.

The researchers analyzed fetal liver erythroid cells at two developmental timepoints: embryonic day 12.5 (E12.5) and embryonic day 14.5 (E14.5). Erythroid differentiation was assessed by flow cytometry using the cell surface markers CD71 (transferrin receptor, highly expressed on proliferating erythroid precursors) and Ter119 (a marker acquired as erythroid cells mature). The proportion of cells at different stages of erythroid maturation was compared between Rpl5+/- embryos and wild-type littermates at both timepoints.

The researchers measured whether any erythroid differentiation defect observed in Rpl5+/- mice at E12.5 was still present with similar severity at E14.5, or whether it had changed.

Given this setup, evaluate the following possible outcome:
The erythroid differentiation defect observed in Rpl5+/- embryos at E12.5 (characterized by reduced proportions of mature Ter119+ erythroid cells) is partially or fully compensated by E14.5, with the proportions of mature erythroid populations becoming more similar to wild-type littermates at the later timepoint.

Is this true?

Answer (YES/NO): YES